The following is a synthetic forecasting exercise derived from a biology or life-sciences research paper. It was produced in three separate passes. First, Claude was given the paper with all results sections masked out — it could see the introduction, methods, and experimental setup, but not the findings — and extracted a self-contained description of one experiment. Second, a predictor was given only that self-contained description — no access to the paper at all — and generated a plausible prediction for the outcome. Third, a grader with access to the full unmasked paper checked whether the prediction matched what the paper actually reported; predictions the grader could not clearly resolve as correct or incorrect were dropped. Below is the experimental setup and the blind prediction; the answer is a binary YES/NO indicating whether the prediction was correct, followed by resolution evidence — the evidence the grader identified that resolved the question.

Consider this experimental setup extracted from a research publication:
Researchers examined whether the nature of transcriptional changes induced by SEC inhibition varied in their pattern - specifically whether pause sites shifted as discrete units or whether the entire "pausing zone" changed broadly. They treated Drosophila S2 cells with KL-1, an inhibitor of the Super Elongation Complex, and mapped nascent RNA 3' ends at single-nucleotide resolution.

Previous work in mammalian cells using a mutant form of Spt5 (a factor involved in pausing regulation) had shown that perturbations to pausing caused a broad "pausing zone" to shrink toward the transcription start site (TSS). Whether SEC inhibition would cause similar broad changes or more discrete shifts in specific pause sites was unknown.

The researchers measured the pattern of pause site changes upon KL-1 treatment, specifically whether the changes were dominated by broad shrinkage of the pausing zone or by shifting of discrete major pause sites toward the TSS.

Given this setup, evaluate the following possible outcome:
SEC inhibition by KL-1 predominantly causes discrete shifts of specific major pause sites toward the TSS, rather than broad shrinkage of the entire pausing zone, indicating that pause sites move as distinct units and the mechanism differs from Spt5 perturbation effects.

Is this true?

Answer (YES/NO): YES